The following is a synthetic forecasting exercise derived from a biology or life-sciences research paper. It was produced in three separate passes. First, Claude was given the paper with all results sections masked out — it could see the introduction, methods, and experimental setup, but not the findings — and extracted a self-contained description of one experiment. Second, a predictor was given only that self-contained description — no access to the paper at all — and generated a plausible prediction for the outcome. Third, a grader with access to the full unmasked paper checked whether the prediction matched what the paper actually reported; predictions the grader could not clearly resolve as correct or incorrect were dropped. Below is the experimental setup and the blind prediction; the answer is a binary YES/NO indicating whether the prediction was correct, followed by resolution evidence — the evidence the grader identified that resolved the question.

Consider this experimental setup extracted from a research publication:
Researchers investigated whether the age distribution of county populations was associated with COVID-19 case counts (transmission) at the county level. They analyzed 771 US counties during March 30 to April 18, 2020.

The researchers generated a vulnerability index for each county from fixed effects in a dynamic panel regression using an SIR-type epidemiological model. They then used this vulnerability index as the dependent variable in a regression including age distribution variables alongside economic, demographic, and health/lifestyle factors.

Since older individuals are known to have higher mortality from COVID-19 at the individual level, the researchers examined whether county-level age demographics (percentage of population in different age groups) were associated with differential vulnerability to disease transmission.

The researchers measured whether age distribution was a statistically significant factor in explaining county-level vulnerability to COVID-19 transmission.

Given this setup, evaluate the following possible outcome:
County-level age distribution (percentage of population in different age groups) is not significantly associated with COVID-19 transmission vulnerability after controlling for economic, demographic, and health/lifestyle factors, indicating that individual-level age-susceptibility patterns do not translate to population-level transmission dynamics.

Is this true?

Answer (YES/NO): YES